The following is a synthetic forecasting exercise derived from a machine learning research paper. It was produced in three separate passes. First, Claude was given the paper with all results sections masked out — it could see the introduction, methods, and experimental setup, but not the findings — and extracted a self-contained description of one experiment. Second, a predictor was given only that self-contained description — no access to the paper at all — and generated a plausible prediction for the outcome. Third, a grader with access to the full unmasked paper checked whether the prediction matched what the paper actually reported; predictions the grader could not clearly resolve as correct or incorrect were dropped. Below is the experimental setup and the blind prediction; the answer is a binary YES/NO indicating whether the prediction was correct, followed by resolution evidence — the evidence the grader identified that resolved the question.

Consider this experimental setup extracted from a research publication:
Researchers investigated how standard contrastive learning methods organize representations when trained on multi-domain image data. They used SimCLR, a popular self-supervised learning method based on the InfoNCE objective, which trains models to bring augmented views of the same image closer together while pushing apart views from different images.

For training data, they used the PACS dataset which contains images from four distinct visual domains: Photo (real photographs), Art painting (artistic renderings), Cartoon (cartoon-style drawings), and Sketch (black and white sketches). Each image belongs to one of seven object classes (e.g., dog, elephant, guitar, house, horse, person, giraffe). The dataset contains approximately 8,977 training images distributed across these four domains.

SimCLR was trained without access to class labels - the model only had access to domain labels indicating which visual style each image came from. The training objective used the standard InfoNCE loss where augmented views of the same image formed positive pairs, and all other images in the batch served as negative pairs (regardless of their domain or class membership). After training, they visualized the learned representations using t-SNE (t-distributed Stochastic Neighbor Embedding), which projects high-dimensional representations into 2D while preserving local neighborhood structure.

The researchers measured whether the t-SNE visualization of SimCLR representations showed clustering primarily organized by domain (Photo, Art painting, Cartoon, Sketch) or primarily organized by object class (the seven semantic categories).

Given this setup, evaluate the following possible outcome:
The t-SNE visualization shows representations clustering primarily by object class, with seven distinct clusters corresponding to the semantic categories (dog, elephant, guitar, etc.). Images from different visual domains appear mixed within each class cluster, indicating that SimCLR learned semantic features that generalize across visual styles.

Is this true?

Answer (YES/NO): NO